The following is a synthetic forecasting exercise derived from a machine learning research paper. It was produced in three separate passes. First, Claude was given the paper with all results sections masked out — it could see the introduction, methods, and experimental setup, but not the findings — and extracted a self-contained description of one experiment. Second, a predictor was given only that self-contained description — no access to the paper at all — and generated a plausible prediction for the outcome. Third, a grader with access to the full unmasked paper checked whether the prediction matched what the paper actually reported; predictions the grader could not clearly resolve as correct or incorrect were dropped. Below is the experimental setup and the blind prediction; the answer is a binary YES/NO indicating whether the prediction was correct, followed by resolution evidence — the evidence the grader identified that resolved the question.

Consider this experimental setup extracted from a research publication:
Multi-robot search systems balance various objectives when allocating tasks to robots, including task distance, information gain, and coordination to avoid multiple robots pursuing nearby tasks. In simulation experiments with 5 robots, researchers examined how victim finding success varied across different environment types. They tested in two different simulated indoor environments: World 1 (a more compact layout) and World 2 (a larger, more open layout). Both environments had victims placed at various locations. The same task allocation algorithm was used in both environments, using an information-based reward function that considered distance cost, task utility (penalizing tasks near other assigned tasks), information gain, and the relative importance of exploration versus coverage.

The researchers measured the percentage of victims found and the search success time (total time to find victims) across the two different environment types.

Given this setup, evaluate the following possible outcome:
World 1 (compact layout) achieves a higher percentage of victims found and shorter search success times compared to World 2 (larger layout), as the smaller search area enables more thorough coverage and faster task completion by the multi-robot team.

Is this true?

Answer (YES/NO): NO